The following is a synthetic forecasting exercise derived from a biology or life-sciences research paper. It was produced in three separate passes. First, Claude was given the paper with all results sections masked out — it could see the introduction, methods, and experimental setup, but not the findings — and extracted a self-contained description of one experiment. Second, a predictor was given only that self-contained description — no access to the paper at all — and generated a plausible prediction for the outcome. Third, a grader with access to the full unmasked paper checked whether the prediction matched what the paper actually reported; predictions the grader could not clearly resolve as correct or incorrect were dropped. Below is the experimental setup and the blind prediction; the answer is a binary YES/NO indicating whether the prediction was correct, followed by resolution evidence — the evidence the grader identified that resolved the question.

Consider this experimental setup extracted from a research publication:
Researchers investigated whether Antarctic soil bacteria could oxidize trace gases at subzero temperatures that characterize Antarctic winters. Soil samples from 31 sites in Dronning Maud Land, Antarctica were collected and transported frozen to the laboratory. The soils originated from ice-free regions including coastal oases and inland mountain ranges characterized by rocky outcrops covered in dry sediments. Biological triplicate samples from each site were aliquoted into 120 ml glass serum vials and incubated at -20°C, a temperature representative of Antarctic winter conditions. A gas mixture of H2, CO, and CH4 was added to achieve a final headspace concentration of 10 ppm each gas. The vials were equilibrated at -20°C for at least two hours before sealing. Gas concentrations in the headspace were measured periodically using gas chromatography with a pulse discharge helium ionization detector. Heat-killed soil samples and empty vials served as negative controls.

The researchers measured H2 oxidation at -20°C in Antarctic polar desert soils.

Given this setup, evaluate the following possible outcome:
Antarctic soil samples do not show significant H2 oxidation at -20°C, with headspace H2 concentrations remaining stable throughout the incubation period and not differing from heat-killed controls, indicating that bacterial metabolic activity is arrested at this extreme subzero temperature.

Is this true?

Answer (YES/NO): NO